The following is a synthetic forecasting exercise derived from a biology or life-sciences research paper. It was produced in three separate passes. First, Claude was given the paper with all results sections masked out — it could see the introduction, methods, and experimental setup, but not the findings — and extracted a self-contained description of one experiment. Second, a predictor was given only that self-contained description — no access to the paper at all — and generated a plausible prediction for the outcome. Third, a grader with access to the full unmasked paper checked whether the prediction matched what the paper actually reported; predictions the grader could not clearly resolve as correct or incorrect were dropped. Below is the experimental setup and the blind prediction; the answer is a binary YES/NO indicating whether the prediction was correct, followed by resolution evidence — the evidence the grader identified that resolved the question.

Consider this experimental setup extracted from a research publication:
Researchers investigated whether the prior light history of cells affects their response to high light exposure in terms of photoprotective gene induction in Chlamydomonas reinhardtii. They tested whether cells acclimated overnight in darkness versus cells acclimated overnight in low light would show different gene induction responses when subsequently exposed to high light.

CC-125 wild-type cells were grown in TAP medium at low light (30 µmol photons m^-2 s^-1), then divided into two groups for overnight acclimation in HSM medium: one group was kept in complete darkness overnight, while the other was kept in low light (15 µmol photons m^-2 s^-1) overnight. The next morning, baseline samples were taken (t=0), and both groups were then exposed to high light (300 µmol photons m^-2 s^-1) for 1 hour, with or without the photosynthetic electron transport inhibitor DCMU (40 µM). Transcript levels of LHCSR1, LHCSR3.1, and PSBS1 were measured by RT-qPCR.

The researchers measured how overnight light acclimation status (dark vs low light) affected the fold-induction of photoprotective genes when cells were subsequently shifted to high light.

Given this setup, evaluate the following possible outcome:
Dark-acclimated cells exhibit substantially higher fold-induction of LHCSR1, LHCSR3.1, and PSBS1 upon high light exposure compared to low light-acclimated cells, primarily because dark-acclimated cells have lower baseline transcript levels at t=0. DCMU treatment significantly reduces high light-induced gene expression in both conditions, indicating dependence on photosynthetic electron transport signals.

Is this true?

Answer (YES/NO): NO